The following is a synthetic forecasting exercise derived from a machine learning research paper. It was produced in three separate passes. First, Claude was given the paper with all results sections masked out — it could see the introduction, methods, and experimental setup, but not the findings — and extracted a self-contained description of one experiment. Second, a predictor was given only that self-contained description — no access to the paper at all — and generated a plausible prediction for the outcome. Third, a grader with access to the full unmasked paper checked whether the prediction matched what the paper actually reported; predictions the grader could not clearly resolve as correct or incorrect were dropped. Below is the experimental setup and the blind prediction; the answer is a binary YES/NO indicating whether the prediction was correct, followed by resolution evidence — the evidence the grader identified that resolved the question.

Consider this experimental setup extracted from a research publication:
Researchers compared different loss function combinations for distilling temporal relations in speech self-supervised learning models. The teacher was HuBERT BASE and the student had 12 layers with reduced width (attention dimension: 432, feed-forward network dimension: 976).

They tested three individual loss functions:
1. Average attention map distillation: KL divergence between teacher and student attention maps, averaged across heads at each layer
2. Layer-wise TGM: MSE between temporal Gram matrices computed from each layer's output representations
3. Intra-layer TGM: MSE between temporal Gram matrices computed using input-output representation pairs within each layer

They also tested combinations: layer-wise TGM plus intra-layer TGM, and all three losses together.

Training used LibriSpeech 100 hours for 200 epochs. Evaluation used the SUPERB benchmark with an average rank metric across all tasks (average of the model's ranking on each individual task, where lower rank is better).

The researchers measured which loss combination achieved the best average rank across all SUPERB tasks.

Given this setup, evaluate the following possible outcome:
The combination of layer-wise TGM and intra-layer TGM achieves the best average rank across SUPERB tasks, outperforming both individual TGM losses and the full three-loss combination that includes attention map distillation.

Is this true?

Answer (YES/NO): YES